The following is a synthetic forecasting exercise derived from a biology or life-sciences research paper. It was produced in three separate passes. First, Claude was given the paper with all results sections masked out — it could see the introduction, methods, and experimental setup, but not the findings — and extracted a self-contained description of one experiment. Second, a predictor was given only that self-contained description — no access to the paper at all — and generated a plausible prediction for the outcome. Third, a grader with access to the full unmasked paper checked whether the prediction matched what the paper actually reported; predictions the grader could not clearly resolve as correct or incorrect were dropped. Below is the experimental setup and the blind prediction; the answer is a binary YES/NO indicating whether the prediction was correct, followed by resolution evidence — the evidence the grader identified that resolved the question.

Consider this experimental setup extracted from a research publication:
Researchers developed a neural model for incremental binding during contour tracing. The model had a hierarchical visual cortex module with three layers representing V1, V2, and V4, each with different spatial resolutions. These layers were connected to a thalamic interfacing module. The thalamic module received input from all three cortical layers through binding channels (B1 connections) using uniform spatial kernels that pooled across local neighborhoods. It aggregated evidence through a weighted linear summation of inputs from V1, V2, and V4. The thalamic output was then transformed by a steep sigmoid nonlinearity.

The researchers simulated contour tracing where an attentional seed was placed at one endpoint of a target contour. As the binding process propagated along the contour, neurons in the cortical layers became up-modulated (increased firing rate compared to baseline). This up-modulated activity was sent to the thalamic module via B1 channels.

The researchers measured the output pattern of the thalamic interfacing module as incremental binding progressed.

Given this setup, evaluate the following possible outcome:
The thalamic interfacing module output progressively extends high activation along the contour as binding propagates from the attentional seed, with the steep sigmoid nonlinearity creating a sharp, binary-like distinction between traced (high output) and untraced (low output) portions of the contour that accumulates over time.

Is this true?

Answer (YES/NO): YES